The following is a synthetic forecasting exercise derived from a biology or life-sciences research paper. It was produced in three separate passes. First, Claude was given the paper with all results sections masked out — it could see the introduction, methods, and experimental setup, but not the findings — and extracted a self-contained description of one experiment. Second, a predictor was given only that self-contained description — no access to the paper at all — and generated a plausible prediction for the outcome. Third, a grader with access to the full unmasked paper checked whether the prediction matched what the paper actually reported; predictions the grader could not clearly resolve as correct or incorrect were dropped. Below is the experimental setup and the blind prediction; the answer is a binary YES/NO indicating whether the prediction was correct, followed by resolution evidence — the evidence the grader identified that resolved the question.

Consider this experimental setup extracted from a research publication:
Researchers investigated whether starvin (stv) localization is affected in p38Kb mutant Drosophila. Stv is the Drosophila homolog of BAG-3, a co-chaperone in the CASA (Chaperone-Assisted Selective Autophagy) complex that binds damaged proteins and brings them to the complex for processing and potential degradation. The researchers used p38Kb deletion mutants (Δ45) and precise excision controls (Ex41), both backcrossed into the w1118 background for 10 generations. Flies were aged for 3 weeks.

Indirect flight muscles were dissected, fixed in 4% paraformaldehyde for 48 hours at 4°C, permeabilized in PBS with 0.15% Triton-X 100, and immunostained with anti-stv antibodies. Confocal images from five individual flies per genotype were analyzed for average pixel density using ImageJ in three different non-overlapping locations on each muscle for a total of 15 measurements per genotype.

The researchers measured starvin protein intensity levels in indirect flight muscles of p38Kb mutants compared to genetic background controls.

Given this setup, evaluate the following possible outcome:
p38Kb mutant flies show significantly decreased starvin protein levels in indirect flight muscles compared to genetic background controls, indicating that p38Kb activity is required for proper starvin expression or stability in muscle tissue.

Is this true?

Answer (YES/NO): NO